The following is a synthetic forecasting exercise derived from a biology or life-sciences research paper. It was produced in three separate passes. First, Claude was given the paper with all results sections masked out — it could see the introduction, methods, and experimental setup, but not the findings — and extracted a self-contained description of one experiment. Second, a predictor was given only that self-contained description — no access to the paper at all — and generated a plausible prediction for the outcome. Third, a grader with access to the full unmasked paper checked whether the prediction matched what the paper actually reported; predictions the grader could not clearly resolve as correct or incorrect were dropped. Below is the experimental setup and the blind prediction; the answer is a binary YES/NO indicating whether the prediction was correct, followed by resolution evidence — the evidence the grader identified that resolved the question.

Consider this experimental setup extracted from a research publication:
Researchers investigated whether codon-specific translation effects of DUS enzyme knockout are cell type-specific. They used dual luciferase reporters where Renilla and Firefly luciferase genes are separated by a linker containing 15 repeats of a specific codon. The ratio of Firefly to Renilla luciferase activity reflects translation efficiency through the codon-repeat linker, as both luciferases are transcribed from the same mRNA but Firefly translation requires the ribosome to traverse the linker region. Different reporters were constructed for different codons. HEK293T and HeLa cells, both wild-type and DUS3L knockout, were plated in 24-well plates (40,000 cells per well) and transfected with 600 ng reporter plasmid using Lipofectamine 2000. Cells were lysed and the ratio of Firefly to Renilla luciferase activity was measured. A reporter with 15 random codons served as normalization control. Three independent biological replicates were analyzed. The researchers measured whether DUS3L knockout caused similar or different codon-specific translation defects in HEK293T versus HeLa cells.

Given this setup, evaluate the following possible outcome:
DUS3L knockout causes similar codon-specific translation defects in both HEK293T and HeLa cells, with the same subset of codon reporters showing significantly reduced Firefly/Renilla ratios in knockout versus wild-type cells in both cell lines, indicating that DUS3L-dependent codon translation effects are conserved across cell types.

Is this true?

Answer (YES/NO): NO